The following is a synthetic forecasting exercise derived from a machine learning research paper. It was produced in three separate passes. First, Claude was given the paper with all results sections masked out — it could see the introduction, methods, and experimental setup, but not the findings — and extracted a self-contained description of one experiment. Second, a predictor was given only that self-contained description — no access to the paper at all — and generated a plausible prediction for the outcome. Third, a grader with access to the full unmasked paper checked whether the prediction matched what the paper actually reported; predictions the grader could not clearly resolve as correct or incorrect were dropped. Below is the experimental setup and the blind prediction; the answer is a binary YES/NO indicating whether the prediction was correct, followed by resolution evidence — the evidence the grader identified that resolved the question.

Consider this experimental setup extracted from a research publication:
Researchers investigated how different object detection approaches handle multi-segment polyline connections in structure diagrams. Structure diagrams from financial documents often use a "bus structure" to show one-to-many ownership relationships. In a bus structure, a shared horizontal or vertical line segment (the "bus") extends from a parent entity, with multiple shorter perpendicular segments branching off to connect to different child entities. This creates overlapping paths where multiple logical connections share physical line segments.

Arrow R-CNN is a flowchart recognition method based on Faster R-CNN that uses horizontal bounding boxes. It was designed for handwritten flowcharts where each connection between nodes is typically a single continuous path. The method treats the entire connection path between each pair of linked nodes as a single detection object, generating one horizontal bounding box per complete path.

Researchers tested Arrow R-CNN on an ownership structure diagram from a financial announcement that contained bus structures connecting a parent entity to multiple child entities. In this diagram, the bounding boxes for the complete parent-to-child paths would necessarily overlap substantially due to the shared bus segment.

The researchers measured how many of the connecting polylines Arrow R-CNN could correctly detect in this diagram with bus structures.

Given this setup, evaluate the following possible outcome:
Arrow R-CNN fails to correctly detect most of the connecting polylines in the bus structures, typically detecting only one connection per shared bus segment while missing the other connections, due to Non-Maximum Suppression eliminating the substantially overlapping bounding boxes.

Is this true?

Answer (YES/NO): YES